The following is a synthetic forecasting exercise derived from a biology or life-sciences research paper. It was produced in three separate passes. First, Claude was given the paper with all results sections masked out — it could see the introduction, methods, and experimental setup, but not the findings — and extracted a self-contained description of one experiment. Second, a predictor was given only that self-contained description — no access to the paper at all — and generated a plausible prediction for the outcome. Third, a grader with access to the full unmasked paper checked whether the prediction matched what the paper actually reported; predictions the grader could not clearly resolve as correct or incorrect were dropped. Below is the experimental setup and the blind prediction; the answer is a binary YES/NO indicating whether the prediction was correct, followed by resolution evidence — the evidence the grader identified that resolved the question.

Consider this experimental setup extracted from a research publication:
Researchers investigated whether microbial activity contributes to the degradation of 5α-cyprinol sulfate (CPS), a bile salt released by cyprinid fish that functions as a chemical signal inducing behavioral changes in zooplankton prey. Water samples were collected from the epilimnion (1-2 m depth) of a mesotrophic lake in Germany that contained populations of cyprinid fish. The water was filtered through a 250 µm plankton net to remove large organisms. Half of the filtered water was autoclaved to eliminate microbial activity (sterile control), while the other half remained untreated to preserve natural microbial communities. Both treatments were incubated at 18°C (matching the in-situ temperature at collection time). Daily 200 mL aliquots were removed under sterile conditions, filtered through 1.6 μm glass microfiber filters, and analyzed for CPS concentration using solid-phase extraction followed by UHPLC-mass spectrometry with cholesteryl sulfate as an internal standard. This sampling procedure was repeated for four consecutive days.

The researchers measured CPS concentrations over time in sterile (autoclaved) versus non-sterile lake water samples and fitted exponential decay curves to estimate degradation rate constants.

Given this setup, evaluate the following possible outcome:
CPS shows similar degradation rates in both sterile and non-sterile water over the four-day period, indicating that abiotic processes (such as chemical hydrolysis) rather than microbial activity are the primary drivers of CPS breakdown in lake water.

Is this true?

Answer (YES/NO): NO